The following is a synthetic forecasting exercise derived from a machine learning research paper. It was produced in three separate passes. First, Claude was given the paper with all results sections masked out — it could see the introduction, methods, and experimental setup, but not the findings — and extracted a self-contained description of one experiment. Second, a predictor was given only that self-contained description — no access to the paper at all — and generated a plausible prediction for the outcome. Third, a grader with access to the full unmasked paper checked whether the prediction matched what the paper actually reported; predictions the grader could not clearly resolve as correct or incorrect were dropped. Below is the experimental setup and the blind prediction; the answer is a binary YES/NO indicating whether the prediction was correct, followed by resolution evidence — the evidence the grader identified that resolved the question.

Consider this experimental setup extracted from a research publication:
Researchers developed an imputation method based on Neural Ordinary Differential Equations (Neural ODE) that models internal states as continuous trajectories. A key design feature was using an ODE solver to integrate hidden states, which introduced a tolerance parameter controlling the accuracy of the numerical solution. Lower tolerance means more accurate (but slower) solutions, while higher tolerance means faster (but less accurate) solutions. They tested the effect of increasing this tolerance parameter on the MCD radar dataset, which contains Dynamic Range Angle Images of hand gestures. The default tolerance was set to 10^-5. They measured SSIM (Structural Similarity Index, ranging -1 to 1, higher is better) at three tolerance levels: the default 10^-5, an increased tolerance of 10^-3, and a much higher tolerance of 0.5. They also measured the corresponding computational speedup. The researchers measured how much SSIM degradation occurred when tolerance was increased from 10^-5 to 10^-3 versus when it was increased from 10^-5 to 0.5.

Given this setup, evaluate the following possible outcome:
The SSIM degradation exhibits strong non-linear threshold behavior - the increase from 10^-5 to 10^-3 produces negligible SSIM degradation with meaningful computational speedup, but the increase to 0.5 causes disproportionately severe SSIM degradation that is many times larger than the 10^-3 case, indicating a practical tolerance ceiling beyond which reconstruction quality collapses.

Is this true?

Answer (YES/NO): NO